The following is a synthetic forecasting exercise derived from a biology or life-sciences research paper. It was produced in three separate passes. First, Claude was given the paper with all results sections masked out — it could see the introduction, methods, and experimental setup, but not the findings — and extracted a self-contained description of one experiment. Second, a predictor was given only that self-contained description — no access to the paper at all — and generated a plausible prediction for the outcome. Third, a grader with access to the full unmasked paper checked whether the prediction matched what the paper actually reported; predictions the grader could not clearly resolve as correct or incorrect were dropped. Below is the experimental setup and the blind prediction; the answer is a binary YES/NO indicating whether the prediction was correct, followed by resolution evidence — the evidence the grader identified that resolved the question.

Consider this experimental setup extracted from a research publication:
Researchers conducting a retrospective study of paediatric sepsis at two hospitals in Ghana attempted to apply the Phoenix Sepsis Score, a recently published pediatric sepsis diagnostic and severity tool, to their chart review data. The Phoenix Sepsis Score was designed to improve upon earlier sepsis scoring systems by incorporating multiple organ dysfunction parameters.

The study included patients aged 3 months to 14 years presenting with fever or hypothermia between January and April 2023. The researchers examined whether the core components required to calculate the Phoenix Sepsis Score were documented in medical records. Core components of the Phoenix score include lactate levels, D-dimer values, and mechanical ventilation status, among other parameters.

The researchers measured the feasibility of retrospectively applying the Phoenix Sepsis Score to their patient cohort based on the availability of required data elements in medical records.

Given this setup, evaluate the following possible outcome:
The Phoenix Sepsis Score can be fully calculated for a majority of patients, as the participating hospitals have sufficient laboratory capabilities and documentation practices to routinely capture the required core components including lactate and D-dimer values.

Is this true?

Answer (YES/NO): NO